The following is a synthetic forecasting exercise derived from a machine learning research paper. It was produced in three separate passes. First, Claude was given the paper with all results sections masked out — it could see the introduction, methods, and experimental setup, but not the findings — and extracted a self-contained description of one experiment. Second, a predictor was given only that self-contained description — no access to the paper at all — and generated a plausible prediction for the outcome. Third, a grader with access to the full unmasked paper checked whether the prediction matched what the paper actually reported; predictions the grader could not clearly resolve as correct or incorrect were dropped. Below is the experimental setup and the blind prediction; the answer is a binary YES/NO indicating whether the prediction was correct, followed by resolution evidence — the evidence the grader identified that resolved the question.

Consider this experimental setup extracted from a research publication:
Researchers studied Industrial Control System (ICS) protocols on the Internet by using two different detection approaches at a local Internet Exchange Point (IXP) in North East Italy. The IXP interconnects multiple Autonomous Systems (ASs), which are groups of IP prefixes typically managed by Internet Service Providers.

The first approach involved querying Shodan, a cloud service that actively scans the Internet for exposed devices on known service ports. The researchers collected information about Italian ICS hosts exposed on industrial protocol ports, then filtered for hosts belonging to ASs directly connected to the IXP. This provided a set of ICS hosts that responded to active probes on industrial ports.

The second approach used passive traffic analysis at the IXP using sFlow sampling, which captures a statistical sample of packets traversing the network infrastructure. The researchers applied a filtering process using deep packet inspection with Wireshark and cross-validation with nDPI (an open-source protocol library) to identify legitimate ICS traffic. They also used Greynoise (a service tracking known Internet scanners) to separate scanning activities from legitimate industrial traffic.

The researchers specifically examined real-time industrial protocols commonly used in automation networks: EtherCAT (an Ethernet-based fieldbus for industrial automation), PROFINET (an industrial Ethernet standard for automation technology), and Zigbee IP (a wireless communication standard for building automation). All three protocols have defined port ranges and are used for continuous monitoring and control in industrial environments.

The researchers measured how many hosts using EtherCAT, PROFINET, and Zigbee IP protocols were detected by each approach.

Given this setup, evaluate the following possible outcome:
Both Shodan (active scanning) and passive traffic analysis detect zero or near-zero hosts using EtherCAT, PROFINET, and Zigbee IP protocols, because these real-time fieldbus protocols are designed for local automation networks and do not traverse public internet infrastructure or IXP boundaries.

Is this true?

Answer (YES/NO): NO